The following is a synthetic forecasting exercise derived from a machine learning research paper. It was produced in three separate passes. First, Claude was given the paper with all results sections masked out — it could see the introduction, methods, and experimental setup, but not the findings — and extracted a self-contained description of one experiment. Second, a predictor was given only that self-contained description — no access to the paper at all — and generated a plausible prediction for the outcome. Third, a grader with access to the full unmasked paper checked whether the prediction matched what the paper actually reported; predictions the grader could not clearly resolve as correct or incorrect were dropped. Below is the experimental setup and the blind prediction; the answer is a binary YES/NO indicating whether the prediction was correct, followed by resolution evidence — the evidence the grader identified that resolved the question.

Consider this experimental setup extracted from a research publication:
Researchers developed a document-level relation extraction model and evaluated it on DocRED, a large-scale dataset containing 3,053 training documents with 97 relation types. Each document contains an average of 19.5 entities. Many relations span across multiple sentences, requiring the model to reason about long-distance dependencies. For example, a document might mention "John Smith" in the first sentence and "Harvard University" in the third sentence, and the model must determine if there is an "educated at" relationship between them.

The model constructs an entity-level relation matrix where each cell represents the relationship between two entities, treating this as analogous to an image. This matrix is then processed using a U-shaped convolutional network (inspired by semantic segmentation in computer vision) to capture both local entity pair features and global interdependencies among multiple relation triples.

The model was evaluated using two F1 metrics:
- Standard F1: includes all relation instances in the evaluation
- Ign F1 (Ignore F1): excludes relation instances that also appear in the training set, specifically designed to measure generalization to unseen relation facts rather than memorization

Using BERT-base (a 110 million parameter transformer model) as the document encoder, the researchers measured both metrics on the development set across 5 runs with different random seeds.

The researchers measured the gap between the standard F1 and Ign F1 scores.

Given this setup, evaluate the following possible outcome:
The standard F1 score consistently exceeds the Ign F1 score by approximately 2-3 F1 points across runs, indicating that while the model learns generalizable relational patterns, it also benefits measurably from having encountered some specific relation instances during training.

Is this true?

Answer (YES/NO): NO